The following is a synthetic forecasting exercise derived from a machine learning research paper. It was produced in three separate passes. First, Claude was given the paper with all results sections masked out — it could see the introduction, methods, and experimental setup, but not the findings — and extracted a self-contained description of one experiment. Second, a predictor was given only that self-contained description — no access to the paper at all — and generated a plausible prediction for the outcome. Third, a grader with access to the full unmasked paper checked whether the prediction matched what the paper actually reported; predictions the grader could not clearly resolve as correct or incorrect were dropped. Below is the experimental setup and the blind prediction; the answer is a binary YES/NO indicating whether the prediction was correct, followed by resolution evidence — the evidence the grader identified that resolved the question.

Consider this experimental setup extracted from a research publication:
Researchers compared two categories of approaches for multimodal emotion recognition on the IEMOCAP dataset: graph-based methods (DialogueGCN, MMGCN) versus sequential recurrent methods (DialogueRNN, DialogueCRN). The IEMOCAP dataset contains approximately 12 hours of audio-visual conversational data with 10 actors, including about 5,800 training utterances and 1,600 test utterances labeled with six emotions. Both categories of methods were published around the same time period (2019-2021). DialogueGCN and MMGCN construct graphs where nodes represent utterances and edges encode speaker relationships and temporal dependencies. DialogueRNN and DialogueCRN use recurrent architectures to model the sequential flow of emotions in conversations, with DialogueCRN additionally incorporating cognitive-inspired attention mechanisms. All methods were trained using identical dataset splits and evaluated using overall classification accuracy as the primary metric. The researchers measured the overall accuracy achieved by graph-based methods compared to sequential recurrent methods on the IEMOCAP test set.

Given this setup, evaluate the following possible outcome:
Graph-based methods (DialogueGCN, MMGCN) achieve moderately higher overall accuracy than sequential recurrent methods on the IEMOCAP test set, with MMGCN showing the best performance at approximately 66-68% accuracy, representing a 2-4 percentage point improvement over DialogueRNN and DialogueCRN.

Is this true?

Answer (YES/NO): NO